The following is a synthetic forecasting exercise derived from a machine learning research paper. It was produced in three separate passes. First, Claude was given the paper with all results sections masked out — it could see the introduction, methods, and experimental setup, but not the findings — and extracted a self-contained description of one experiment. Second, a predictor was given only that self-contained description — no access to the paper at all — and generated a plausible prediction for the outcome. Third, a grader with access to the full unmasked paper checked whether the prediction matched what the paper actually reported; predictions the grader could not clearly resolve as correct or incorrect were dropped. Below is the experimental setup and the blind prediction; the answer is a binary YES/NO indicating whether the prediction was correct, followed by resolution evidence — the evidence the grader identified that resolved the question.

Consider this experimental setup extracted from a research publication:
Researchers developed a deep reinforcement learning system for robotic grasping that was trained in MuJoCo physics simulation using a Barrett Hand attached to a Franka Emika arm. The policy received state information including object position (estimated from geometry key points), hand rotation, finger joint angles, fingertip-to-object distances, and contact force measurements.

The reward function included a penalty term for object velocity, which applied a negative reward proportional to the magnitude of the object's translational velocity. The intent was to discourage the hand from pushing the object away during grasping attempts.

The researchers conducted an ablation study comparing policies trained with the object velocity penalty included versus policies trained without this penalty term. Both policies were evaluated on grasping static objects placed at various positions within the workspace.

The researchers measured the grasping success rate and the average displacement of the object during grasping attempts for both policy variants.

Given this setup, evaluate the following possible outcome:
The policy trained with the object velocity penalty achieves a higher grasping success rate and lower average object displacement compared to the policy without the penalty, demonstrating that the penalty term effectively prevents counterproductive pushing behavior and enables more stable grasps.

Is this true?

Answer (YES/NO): NO